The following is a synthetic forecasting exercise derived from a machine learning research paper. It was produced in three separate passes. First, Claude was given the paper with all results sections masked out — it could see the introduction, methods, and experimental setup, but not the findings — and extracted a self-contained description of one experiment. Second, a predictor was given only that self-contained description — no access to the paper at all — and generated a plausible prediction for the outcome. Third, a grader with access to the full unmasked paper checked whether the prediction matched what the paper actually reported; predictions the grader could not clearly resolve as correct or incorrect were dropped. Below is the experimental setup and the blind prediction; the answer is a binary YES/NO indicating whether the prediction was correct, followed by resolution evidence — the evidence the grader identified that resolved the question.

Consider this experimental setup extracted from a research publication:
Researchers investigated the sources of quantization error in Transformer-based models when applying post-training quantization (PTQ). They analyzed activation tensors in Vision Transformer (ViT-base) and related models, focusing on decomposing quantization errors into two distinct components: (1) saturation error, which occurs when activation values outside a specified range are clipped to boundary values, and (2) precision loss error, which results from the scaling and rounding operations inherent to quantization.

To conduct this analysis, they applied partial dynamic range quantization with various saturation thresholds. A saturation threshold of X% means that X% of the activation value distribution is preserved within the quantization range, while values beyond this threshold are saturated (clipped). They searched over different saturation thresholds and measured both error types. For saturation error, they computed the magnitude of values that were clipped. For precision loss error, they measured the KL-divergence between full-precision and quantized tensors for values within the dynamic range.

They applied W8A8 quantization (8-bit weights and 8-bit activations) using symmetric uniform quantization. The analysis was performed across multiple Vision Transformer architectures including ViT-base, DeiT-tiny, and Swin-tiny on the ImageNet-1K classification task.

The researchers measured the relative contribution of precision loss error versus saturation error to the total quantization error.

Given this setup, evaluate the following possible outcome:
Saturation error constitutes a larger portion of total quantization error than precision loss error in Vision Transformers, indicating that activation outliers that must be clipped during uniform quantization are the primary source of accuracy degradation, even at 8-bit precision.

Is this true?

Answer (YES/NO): NO